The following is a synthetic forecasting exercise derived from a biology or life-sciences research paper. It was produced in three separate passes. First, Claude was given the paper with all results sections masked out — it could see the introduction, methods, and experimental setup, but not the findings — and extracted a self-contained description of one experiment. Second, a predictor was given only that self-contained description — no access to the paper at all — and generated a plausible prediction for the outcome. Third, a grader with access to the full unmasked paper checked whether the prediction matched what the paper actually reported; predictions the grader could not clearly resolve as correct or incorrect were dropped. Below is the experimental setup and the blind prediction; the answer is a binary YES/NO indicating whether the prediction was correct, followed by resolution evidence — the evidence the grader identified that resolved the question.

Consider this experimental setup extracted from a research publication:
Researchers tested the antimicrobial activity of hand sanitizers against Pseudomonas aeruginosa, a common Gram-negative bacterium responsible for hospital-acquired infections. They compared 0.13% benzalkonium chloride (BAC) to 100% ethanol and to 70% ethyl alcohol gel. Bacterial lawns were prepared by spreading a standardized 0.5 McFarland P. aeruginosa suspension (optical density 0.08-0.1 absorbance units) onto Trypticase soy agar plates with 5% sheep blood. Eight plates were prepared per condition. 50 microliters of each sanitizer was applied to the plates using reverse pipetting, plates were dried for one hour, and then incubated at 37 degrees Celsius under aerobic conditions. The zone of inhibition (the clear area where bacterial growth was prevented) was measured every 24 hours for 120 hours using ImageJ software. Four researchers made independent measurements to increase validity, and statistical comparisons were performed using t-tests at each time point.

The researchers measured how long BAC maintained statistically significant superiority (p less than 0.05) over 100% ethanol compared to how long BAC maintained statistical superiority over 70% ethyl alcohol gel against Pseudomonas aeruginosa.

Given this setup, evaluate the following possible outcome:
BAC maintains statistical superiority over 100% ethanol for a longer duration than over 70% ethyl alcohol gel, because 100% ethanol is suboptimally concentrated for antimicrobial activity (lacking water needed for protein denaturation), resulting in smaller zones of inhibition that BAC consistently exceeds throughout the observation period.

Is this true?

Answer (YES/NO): NO